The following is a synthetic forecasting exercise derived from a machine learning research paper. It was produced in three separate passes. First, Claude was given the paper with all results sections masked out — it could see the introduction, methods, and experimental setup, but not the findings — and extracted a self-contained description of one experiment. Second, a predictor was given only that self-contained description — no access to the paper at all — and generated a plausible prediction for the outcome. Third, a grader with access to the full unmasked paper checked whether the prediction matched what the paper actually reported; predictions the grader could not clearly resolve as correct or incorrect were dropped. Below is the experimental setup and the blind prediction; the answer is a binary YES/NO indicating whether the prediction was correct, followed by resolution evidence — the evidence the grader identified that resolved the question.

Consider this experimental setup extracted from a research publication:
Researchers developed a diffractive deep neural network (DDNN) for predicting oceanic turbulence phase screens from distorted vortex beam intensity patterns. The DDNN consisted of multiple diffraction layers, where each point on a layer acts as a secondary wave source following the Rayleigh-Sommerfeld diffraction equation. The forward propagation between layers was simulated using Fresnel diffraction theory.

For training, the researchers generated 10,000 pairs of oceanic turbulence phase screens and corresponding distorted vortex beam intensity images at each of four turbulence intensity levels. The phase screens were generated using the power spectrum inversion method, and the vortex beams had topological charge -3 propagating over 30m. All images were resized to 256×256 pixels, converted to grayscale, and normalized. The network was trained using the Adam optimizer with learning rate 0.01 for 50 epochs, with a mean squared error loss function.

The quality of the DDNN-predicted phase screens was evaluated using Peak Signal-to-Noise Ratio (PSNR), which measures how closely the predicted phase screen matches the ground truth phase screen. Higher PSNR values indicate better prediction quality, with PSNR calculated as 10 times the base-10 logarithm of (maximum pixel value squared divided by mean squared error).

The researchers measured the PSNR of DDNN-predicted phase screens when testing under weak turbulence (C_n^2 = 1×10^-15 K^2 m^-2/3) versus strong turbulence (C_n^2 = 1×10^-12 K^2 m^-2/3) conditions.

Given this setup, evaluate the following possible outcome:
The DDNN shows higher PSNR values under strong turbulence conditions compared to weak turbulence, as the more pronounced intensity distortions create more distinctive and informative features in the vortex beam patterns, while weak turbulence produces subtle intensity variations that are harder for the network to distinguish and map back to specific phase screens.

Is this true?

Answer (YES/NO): NO